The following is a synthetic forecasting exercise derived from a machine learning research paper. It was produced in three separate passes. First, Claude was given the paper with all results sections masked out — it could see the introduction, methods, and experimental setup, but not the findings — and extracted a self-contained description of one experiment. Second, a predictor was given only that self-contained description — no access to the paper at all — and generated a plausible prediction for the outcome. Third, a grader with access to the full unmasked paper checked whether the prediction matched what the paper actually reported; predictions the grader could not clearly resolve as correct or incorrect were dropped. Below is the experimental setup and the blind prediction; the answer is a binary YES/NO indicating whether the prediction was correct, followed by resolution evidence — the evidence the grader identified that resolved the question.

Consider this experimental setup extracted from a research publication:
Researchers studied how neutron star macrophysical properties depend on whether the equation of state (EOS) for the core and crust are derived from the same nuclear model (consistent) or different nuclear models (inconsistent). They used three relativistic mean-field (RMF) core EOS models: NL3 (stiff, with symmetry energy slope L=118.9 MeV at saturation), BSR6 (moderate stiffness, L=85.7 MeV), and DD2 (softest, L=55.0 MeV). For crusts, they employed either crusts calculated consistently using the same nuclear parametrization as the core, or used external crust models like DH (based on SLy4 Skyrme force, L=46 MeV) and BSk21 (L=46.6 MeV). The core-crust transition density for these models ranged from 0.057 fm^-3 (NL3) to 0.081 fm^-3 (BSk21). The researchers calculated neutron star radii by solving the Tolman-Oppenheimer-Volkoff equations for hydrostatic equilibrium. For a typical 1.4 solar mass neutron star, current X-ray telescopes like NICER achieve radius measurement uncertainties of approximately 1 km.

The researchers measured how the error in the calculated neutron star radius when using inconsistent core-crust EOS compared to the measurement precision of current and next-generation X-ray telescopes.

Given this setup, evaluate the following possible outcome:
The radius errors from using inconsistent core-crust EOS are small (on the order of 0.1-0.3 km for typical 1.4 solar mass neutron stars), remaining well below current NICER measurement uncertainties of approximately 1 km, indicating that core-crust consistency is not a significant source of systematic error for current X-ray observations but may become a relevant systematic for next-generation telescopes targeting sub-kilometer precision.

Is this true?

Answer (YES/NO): NO